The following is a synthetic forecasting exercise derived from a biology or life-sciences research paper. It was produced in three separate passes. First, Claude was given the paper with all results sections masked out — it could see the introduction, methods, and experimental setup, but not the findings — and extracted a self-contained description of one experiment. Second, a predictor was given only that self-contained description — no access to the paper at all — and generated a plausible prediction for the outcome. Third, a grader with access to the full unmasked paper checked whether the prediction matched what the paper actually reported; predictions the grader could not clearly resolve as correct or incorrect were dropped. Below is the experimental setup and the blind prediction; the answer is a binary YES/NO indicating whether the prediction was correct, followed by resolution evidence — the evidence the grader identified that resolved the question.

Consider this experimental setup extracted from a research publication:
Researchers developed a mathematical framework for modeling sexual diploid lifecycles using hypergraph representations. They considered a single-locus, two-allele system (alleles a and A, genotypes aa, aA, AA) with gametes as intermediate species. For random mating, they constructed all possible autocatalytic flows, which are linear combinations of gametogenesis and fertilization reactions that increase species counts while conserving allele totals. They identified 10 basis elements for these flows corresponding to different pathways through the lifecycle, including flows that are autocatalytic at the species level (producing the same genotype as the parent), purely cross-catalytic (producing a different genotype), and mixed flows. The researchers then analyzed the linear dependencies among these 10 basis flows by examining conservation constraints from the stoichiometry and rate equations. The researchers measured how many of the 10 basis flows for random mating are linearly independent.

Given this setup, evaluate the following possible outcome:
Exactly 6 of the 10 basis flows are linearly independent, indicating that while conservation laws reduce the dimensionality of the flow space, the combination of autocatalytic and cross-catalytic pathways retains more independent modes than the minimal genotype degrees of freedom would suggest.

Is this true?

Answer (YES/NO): NO